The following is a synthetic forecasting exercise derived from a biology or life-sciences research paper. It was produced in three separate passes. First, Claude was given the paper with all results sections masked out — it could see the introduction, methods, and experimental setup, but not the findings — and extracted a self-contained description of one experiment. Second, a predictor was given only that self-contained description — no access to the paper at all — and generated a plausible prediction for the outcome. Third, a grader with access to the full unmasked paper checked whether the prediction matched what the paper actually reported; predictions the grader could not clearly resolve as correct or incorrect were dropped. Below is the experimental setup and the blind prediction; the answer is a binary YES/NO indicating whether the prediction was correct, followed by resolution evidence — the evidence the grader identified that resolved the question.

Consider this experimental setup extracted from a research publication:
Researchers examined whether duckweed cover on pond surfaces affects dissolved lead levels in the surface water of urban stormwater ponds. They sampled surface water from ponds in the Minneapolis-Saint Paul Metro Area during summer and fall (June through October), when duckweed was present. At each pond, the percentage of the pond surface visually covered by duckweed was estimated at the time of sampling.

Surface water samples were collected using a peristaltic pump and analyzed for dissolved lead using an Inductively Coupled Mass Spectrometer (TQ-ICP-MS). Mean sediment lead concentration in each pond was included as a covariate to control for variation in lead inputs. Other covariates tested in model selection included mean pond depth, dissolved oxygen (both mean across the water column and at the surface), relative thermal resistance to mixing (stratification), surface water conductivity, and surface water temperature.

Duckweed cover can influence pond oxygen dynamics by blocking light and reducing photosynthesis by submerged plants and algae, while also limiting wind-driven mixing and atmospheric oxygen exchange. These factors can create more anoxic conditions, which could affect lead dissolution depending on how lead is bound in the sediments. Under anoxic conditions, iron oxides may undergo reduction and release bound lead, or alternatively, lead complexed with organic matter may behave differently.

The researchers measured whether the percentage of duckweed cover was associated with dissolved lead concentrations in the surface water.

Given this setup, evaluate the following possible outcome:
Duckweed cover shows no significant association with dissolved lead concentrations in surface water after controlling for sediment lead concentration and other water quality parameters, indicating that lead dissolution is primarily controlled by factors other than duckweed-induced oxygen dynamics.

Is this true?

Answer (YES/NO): YES